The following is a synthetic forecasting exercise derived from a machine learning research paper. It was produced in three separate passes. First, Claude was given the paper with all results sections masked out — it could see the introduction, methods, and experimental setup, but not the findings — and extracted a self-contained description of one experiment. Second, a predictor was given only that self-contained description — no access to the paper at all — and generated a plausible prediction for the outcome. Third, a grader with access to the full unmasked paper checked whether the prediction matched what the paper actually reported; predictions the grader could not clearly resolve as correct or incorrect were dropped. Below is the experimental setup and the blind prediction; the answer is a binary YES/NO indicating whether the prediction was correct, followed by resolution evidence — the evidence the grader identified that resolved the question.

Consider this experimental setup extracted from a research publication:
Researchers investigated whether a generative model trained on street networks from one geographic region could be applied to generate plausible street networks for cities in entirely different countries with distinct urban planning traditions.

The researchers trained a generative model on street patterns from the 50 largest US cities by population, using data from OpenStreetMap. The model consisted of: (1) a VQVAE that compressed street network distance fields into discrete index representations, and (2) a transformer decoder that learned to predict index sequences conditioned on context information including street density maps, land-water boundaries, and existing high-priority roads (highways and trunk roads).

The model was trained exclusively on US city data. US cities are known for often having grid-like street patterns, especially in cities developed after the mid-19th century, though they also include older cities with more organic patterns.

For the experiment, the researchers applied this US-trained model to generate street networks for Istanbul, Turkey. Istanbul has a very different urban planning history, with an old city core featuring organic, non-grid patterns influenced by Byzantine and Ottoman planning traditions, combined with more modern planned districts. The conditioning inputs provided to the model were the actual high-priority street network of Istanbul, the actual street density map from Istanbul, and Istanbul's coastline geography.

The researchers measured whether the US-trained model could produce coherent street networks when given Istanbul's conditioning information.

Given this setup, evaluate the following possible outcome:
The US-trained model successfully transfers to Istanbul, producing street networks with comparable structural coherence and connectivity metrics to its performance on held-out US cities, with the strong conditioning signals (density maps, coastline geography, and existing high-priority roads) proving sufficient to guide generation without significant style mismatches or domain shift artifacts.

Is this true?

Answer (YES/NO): NO